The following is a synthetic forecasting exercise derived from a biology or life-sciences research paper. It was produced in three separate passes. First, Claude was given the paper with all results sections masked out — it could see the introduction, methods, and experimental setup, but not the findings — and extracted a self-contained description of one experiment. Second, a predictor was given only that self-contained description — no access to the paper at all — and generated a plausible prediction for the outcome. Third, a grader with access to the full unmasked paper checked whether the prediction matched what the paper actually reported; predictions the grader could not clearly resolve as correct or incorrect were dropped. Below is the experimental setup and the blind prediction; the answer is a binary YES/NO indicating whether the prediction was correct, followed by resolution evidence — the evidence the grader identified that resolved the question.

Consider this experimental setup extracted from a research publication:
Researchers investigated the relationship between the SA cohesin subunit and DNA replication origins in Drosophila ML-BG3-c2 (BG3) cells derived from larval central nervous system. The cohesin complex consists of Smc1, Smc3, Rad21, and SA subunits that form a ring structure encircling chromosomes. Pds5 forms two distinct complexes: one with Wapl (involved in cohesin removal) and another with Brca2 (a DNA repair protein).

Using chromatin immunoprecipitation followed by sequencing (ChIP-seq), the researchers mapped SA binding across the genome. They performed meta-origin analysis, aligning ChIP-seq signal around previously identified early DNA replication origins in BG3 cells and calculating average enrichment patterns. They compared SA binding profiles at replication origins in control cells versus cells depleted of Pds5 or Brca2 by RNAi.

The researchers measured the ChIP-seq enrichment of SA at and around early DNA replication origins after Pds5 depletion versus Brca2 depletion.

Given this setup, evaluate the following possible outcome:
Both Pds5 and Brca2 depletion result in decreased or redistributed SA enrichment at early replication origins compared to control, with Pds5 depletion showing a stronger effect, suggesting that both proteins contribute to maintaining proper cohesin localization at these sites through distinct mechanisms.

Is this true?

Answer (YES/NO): NO